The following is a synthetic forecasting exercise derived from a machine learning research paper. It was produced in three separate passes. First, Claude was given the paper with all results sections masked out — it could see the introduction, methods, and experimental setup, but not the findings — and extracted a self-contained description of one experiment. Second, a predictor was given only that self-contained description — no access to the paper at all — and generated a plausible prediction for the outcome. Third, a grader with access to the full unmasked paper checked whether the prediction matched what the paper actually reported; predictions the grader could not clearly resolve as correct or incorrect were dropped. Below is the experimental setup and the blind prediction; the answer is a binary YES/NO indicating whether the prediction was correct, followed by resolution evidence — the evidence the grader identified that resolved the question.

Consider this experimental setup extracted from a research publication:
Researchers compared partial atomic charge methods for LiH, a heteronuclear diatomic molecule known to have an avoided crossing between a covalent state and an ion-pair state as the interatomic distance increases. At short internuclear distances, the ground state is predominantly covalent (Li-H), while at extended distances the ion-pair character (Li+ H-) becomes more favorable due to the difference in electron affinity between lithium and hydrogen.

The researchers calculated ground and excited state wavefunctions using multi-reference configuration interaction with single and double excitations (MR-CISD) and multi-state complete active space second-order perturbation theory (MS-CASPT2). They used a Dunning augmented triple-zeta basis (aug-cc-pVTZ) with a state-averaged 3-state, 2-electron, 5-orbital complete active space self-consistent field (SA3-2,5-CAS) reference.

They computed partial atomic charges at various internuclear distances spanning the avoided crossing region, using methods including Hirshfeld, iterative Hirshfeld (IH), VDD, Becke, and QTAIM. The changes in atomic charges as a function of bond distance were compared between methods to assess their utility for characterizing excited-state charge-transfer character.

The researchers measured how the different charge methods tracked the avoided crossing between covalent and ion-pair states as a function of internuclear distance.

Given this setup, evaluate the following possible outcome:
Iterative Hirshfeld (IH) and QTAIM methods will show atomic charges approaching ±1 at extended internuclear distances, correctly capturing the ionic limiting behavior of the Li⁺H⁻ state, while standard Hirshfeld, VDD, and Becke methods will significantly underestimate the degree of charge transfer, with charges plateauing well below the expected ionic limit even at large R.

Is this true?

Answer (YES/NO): NO